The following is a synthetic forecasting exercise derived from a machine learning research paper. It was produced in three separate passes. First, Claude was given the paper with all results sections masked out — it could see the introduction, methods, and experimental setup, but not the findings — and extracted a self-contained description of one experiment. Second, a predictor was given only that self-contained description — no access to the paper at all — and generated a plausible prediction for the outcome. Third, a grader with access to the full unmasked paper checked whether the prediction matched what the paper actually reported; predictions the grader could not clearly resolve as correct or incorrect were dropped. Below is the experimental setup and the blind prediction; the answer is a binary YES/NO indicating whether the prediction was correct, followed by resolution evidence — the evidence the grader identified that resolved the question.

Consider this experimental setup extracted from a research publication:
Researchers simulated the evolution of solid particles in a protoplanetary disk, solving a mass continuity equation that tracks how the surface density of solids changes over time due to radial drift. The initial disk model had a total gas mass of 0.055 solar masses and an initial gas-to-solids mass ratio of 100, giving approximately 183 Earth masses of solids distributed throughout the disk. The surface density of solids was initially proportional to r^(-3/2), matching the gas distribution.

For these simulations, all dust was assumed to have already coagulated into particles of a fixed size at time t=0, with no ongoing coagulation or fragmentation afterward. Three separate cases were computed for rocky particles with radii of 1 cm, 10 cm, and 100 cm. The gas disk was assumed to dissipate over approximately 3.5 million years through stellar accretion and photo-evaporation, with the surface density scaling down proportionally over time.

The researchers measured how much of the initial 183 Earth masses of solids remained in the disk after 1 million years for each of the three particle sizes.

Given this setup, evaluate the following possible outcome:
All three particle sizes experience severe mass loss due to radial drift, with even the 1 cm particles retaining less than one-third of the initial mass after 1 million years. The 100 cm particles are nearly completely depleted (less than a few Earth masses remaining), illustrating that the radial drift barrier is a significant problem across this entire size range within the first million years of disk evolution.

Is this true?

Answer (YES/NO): NO